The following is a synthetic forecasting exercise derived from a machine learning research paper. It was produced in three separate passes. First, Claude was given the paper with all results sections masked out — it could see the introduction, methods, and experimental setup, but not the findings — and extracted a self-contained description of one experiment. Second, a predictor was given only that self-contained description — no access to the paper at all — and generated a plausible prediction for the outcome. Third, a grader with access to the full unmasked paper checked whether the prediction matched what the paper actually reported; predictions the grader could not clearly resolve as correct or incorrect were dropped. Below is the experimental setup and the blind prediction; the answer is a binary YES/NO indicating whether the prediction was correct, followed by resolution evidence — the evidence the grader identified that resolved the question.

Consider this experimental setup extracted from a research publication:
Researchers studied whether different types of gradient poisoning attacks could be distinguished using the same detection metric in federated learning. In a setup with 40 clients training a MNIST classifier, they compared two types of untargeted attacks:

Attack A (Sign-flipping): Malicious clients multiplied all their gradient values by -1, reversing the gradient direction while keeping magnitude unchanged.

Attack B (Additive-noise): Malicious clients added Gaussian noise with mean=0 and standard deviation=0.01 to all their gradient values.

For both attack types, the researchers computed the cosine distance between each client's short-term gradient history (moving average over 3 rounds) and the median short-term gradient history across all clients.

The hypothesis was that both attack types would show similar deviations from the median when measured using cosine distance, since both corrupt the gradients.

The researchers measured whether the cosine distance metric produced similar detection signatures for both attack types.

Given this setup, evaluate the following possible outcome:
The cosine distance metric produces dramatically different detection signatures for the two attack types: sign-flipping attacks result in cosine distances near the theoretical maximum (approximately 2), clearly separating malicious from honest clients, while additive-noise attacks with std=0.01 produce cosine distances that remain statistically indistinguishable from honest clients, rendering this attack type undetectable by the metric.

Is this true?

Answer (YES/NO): NO